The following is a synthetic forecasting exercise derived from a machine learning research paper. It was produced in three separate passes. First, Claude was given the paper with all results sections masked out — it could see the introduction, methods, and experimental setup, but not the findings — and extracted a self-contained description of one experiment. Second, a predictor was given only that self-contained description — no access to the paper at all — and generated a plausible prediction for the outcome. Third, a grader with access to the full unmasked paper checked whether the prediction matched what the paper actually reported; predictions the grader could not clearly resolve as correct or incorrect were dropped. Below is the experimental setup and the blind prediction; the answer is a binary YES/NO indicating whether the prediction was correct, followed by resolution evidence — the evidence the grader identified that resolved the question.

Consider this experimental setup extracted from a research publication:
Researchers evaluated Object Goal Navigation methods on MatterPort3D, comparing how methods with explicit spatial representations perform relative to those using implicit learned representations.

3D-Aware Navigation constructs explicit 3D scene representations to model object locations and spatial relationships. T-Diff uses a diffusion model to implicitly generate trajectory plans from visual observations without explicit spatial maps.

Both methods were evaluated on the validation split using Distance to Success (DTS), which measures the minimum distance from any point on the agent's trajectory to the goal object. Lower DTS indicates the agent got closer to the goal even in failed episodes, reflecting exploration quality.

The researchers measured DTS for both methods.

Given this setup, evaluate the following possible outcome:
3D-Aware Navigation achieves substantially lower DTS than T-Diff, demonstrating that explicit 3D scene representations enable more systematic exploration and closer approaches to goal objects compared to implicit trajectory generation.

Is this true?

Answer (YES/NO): YES